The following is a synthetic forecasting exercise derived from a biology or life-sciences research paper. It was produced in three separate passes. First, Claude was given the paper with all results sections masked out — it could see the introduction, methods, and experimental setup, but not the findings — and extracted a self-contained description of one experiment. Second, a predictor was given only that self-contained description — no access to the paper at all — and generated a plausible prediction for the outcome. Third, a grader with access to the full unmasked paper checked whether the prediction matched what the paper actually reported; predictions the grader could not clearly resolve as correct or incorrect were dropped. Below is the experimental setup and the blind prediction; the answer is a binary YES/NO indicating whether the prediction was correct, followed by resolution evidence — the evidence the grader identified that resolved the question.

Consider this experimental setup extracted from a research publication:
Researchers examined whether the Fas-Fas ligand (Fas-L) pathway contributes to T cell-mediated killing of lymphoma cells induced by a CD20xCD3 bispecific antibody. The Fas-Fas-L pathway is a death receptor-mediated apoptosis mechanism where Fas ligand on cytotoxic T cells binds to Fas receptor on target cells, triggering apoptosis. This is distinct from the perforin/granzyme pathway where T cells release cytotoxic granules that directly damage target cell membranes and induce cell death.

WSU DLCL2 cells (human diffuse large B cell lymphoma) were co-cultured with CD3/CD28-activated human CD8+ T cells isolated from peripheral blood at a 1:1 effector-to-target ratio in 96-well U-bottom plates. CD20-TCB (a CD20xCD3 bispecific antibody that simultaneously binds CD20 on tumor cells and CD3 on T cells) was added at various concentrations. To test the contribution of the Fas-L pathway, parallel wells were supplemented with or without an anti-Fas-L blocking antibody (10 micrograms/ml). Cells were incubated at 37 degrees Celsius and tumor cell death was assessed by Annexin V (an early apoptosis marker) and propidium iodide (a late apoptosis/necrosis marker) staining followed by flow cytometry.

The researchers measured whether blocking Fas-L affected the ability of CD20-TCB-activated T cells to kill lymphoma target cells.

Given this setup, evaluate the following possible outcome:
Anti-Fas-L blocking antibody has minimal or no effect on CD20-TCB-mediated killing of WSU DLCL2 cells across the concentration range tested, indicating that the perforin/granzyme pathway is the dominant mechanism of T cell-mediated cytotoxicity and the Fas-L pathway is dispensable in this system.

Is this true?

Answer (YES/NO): YES